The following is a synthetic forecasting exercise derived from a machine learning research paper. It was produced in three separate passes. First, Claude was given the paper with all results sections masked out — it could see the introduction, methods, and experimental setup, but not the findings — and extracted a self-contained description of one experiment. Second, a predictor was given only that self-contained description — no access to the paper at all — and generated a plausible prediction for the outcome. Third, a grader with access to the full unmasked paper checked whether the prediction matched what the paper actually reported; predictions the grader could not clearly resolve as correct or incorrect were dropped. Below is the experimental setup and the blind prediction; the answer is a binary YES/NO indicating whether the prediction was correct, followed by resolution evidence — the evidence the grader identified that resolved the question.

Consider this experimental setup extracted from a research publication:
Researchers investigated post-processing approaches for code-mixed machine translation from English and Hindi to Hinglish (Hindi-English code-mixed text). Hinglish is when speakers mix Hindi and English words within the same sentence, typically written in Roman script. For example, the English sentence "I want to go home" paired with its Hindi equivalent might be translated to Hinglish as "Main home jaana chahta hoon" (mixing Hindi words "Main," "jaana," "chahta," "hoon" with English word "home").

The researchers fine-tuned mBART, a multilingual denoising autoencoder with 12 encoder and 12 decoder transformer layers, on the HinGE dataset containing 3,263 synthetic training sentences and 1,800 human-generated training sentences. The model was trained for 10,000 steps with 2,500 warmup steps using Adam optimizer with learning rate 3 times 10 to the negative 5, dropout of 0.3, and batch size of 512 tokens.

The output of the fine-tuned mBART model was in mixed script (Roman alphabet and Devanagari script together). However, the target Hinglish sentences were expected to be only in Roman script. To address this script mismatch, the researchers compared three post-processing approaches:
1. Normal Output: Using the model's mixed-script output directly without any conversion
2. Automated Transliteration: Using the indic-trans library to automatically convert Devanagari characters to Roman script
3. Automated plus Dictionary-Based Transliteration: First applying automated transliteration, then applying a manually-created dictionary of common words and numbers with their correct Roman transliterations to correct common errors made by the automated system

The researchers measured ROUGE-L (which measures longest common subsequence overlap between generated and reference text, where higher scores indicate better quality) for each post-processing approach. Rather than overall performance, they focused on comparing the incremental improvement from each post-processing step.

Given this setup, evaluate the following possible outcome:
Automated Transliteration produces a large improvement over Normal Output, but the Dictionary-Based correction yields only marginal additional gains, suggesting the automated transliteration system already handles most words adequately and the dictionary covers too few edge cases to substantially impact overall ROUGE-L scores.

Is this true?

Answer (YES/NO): NO